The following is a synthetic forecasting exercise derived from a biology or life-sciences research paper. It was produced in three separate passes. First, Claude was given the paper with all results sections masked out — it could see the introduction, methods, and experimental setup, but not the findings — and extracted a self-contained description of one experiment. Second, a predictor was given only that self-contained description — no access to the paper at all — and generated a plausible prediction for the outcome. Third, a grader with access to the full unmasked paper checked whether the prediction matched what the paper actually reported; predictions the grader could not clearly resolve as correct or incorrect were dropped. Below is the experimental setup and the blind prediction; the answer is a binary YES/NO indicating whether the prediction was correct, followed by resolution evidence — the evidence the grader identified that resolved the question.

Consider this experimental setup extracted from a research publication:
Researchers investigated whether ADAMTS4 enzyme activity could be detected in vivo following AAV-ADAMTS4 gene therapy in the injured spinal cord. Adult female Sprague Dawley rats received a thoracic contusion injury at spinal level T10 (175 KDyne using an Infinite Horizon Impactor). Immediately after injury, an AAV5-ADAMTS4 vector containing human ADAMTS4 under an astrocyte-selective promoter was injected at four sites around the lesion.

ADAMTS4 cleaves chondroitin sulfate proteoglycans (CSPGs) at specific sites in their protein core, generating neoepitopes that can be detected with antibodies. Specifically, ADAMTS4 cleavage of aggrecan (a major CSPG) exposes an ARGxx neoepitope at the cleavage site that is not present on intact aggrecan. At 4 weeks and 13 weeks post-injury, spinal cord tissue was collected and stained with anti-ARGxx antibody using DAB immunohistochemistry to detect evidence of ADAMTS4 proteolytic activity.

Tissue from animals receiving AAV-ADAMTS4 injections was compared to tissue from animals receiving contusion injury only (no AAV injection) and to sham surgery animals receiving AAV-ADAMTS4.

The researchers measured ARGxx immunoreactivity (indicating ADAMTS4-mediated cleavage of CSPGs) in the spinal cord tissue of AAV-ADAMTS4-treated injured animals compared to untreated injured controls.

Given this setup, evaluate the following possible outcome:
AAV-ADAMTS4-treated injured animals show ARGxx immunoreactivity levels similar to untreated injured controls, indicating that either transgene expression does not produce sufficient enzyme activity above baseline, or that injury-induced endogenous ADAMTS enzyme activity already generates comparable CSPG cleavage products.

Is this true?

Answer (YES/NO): NO